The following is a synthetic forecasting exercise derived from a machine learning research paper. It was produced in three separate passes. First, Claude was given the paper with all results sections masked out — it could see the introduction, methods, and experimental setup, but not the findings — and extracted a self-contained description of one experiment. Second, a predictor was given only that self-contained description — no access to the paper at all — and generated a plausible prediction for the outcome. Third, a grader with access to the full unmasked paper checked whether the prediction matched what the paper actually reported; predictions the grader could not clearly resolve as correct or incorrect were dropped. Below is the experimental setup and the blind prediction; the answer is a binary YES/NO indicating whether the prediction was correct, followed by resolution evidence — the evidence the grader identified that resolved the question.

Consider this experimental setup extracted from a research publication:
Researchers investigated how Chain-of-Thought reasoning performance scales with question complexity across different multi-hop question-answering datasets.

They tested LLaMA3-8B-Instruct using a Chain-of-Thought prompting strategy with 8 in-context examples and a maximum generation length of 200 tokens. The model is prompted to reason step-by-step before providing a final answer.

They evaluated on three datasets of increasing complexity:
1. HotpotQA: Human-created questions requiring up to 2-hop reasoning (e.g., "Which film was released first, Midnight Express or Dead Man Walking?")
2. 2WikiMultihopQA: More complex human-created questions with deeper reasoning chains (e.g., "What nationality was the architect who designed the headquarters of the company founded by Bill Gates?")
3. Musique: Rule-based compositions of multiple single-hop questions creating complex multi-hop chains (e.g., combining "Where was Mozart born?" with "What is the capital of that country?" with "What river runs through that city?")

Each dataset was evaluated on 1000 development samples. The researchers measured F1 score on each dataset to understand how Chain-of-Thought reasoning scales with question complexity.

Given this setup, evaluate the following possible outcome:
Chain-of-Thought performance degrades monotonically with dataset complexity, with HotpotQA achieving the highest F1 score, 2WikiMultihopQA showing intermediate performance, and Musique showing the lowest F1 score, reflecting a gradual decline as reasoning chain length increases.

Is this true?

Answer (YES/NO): YES